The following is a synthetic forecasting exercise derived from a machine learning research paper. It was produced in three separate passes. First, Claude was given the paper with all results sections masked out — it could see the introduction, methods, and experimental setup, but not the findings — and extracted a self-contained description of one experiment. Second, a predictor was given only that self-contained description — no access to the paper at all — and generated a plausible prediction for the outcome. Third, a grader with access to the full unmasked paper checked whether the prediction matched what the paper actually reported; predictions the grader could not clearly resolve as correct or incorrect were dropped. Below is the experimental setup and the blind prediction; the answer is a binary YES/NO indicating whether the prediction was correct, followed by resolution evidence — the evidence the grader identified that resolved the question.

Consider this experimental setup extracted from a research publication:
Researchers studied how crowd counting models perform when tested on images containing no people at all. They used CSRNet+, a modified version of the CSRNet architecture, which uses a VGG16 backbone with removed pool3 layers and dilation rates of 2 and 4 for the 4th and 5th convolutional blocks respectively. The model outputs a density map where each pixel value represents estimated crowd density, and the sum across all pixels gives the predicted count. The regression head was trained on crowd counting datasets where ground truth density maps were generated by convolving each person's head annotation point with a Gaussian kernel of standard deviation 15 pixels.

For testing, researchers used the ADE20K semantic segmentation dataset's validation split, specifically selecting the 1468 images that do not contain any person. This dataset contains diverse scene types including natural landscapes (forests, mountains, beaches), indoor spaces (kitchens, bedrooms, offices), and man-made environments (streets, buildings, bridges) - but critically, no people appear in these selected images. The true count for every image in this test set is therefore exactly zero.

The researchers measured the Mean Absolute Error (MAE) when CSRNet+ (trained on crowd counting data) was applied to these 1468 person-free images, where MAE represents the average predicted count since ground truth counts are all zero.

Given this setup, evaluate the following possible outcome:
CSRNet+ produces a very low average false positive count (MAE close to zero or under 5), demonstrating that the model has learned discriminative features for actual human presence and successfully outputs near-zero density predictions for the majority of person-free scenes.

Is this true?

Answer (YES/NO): NO